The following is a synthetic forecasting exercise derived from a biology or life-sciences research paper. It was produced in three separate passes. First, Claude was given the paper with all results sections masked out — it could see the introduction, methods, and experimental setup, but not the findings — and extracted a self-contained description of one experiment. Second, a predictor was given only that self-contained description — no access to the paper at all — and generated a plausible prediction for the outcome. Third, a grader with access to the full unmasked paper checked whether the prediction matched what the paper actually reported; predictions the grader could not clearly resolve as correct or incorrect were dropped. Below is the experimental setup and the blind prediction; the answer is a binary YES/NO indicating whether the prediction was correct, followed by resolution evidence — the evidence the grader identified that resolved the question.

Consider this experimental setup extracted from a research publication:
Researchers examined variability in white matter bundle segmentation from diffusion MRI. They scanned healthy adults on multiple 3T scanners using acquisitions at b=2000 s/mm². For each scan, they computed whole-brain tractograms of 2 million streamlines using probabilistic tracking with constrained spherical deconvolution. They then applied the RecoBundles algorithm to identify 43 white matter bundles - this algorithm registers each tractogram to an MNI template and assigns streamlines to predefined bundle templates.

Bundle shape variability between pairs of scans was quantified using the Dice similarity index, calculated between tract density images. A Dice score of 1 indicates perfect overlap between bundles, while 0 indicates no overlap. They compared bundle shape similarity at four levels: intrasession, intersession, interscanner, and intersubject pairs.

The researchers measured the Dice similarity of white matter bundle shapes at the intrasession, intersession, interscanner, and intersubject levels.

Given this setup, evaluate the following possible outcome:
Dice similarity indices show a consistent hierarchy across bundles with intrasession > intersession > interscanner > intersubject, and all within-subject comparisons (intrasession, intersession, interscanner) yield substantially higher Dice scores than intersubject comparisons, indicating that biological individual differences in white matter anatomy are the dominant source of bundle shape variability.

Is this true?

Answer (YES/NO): NO